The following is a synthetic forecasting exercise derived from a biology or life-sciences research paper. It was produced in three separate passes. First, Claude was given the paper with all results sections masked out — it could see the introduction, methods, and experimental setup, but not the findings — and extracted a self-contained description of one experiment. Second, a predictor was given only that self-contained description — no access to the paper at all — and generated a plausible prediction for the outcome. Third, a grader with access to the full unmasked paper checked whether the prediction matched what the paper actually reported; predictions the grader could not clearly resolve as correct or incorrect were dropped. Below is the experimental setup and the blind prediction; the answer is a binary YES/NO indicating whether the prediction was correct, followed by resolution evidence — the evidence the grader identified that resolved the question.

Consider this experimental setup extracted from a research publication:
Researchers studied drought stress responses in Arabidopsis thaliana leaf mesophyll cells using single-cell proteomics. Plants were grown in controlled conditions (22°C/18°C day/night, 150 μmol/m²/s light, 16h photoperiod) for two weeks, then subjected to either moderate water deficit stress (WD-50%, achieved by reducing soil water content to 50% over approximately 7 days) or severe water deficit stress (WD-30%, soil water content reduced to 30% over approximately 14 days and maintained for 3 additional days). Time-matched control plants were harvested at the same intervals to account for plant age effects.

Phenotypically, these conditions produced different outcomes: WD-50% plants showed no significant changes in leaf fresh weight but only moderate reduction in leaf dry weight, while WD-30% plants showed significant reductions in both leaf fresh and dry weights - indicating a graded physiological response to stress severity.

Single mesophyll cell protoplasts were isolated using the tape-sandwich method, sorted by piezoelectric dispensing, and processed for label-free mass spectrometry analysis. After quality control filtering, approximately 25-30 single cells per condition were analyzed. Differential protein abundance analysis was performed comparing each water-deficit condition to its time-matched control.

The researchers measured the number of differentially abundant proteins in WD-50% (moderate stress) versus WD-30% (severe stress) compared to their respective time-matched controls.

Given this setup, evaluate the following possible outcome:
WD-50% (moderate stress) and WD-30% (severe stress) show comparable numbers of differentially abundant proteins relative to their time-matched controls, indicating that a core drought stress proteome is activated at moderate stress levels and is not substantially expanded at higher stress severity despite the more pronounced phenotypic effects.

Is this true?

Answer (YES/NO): NO